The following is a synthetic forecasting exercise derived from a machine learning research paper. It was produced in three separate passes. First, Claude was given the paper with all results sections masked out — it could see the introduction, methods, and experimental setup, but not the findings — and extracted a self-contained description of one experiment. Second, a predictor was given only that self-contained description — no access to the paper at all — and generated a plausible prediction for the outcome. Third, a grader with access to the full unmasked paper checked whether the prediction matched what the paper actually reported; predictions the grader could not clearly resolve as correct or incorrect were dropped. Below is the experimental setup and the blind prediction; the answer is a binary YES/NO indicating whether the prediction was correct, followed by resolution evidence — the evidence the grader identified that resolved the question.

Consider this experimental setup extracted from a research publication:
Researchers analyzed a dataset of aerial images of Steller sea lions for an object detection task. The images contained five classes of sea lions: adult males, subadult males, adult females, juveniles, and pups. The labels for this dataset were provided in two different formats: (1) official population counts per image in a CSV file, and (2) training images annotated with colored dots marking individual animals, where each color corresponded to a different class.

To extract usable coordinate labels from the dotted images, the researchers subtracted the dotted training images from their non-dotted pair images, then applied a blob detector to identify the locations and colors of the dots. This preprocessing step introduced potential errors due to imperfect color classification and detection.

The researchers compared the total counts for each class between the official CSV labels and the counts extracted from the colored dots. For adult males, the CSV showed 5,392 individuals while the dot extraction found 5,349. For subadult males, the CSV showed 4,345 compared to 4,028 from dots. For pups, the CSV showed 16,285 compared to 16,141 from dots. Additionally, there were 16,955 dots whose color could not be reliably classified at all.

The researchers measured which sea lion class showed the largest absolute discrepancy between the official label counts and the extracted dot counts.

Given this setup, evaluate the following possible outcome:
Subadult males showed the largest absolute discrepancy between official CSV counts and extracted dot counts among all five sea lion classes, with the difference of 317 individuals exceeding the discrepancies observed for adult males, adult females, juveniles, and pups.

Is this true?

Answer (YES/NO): NO